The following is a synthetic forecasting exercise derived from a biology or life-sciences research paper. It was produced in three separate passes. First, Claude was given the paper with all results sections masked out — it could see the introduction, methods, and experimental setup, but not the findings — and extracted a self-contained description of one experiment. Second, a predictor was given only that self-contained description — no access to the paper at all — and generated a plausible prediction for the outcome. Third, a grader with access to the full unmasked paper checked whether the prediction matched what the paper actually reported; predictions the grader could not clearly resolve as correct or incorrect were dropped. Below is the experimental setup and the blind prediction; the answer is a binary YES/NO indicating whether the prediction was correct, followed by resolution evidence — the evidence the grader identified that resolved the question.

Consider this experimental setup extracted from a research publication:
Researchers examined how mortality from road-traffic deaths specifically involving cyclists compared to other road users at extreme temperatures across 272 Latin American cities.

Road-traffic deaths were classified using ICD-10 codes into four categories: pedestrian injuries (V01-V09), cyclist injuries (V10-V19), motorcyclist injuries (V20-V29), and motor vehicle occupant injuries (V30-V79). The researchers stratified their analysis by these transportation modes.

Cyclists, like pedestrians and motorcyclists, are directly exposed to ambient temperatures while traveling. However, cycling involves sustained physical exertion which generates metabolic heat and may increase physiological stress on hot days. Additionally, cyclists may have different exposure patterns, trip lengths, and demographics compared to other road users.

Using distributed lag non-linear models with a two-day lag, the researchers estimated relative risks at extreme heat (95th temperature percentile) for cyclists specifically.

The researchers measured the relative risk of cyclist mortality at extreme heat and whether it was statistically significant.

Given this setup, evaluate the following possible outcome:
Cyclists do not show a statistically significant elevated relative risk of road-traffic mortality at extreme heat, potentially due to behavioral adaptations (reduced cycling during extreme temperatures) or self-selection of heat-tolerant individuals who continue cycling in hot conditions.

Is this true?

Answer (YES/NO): NO